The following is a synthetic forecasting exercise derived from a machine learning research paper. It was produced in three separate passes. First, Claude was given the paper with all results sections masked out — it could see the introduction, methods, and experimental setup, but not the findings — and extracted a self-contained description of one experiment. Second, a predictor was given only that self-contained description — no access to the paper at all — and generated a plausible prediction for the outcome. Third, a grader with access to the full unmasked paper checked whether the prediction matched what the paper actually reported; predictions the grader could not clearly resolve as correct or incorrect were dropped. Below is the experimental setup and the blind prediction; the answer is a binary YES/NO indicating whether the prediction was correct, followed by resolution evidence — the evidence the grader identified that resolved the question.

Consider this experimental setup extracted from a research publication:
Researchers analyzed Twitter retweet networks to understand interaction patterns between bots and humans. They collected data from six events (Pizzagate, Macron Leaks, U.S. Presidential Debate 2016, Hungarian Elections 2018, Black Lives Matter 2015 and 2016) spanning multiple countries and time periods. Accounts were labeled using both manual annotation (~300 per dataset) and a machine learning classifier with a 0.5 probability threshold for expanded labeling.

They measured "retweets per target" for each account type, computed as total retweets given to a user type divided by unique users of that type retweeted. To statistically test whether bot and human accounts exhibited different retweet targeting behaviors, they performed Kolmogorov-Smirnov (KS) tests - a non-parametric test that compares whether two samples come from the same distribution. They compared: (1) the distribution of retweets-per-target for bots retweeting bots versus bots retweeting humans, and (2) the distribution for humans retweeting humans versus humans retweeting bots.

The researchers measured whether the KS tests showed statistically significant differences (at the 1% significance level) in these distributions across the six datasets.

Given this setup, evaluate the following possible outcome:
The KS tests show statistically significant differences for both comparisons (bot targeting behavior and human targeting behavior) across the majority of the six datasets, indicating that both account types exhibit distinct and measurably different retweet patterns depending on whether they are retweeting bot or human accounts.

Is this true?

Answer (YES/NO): YES